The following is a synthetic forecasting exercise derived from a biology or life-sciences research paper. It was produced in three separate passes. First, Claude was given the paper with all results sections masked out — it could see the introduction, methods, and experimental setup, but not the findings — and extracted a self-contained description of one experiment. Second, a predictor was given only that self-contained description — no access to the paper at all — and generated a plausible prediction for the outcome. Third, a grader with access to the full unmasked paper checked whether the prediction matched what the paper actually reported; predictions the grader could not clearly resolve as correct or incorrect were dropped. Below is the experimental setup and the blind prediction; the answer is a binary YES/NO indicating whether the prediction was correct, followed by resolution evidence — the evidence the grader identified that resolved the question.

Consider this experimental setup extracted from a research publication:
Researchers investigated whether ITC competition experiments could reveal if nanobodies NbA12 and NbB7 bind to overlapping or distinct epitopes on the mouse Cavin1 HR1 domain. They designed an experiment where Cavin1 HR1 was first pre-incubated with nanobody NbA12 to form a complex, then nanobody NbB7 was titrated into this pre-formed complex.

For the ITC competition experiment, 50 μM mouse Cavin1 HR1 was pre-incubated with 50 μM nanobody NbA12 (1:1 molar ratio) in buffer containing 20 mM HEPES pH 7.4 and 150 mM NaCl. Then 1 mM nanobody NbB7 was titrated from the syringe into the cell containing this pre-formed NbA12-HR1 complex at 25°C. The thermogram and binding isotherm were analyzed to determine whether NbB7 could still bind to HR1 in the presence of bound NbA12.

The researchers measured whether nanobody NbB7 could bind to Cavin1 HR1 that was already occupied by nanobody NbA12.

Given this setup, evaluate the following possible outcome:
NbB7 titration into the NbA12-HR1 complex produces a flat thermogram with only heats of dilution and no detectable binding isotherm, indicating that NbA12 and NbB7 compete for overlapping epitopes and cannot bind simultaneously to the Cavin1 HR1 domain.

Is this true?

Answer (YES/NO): YES